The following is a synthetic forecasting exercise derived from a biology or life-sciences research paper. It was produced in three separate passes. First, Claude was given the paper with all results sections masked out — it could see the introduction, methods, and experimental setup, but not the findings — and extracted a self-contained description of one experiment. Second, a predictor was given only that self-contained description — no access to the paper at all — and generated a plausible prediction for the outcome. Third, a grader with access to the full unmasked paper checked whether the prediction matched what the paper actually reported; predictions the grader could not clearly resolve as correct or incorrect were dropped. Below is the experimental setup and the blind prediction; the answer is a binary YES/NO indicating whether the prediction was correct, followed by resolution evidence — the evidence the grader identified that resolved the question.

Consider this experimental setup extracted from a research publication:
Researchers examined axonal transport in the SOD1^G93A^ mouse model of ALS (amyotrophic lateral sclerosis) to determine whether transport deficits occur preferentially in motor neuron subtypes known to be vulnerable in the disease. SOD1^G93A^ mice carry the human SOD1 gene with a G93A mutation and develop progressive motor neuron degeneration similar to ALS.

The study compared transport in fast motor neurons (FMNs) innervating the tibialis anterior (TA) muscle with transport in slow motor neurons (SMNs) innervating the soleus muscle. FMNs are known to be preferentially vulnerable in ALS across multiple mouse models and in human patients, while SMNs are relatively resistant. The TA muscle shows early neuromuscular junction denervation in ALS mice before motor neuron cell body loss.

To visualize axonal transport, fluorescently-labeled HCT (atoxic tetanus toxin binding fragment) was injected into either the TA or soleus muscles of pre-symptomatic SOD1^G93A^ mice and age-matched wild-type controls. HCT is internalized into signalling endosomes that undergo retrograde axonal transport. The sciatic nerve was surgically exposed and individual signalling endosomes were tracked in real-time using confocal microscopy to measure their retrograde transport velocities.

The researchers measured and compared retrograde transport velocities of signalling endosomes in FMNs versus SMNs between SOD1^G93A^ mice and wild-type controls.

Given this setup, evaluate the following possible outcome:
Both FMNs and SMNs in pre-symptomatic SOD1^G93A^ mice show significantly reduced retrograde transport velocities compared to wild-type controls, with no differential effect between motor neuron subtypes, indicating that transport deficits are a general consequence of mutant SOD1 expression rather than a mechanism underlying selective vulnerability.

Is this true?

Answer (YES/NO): NO